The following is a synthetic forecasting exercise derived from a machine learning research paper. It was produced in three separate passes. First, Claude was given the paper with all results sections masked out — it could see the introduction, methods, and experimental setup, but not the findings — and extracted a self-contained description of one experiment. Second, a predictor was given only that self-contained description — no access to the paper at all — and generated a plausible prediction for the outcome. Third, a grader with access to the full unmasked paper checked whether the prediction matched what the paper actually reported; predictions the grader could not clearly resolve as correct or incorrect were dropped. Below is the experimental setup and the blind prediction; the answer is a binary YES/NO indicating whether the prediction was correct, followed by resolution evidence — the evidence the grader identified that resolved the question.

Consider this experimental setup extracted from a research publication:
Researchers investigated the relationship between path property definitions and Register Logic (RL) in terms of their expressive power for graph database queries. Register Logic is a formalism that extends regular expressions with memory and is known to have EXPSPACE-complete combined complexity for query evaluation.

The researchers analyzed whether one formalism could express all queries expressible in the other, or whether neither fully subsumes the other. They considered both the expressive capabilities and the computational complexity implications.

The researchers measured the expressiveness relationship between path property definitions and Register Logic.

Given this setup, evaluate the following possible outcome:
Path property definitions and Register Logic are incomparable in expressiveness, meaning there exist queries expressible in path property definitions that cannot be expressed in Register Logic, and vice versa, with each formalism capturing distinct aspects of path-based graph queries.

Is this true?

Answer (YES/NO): YES